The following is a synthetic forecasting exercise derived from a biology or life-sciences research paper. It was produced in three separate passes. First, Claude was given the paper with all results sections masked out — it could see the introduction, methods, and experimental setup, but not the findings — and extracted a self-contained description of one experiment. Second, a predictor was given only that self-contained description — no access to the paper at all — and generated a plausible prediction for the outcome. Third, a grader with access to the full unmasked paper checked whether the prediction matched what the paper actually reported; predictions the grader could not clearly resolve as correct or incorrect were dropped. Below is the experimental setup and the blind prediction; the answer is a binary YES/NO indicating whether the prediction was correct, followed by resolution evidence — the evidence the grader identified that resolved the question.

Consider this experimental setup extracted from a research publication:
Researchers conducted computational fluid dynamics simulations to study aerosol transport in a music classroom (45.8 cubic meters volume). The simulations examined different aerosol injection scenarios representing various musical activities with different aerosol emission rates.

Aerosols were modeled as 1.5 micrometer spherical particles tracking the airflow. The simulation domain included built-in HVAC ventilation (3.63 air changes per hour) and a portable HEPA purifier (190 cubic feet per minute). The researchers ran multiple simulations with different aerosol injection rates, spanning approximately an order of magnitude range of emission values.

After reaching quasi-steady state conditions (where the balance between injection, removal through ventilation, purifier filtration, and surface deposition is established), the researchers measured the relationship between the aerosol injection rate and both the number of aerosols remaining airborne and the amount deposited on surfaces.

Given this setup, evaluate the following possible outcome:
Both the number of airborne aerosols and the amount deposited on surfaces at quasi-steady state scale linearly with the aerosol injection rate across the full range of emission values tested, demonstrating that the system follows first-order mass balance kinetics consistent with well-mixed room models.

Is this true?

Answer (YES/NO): YES